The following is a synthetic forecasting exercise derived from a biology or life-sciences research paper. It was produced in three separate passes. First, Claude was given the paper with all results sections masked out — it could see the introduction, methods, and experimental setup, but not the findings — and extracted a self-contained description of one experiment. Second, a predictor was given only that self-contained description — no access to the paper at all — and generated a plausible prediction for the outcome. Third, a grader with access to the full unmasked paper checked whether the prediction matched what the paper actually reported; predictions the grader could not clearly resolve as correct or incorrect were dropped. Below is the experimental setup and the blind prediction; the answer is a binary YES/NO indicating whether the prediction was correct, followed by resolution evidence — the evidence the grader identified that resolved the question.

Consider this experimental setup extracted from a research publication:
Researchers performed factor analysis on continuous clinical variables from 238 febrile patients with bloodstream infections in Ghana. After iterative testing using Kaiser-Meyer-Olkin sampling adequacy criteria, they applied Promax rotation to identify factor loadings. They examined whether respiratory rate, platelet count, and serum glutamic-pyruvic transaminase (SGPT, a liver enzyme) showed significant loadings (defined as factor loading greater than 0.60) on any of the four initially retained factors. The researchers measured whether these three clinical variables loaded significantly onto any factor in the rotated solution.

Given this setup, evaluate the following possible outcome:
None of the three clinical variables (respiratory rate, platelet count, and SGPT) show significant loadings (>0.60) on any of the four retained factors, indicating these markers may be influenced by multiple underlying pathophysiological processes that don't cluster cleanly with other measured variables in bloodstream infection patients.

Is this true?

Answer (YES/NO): YES